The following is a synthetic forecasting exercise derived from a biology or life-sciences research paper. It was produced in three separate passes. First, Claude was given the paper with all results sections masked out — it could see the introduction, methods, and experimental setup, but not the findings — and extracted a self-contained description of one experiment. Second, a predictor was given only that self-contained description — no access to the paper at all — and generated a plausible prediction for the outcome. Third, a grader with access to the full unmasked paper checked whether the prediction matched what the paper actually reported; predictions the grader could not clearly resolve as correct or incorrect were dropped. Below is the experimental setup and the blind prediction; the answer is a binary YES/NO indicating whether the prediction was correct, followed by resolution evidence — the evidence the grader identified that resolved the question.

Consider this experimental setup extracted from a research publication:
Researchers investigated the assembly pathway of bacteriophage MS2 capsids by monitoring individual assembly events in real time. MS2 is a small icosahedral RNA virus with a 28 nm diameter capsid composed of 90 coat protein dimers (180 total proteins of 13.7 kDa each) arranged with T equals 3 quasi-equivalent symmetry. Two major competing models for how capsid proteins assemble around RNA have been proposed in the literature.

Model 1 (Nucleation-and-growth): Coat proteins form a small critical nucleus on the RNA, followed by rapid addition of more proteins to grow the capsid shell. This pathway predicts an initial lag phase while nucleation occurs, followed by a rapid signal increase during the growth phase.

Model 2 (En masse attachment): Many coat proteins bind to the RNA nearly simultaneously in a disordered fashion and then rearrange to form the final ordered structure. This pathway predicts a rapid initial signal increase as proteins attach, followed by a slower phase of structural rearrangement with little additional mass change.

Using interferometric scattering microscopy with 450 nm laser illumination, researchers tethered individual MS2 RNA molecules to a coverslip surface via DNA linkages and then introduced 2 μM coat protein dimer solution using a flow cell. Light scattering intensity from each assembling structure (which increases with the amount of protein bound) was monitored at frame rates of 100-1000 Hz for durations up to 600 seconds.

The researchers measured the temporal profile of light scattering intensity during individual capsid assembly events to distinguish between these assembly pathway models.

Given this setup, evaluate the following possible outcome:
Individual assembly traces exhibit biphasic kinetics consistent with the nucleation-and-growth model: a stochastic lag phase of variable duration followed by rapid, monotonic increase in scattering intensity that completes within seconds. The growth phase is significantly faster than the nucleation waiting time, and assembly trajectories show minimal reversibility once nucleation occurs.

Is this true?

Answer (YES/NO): YES